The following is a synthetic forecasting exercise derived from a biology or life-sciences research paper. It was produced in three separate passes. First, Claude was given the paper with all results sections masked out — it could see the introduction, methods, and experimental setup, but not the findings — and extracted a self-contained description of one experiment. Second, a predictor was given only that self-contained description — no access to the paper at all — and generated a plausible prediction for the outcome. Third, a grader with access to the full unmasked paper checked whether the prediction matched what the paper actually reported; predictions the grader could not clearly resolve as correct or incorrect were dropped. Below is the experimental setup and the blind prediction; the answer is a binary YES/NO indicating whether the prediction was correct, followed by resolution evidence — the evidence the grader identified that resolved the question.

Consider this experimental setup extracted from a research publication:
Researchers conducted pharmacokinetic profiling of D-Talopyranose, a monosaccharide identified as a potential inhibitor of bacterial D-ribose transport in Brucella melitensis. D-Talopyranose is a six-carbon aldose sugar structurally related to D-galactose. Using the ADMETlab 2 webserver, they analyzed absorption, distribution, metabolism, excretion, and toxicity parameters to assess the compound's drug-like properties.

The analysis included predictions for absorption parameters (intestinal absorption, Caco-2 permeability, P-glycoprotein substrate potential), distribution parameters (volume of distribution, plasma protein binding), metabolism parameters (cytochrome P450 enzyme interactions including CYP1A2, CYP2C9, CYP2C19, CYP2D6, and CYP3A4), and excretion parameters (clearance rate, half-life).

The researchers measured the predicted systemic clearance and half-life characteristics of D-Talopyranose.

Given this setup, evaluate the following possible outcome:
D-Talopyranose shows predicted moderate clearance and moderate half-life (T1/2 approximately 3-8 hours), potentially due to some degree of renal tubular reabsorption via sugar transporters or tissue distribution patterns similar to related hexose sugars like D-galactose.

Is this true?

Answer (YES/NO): NO